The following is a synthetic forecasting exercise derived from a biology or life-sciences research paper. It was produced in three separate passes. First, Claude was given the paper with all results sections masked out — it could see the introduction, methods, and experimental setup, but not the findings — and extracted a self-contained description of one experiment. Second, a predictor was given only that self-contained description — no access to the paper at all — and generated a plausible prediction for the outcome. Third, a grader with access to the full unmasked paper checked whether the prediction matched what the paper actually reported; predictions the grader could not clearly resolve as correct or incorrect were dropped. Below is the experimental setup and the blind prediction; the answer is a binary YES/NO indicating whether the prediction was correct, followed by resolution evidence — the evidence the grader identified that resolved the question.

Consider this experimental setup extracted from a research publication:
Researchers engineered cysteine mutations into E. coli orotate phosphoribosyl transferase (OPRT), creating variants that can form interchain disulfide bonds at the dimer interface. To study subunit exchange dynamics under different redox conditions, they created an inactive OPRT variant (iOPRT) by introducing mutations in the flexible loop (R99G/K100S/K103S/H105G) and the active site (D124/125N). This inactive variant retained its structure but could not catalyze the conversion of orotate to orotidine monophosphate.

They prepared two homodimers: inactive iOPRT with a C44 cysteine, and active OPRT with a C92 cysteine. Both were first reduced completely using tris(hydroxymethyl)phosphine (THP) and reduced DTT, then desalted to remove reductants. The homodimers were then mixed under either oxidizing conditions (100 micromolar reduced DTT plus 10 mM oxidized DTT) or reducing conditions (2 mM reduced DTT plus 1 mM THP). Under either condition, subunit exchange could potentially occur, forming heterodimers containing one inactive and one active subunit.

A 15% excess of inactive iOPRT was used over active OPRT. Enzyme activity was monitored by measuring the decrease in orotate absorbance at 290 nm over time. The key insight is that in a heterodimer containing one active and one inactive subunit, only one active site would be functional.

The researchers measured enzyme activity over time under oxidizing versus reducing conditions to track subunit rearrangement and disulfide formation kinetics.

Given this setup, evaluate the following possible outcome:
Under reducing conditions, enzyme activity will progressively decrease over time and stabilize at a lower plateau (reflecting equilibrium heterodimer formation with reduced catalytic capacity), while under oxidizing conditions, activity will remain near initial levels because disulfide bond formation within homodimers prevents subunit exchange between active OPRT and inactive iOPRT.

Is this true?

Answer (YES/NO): NO